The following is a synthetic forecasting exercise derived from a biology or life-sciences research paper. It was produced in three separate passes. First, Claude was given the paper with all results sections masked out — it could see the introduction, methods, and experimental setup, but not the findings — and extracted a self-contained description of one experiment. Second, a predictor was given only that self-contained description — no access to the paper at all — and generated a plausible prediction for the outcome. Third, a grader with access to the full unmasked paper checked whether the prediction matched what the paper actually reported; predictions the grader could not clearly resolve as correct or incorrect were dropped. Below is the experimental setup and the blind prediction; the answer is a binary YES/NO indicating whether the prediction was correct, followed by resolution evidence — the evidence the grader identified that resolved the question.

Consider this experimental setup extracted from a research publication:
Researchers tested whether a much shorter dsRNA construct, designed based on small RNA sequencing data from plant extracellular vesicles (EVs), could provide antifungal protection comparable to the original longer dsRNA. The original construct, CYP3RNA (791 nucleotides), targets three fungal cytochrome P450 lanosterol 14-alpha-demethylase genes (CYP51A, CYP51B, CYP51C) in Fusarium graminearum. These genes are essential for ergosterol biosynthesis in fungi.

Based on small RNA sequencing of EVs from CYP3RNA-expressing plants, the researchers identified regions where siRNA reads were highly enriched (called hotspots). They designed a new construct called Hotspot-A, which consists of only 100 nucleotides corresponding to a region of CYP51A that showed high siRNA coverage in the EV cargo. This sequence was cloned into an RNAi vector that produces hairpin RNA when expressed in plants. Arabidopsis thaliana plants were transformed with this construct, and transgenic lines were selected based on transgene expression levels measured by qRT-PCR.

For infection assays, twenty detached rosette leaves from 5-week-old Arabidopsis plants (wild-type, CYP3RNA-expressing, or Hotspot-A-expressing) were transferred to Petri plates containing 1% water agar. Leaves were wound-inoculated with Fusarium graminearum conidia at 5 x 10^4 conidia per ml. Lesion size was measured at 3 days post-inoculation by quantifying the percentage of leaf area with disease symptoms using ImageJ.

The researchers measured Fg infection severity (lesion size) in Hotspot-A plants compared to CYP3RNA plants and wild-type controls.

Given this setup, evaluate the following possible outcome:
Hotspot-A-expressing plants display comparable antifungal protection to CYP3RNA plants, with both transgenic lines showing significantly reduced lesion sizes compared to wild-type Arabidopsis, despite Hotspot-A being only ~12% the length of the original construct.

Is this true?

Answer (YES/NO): YES